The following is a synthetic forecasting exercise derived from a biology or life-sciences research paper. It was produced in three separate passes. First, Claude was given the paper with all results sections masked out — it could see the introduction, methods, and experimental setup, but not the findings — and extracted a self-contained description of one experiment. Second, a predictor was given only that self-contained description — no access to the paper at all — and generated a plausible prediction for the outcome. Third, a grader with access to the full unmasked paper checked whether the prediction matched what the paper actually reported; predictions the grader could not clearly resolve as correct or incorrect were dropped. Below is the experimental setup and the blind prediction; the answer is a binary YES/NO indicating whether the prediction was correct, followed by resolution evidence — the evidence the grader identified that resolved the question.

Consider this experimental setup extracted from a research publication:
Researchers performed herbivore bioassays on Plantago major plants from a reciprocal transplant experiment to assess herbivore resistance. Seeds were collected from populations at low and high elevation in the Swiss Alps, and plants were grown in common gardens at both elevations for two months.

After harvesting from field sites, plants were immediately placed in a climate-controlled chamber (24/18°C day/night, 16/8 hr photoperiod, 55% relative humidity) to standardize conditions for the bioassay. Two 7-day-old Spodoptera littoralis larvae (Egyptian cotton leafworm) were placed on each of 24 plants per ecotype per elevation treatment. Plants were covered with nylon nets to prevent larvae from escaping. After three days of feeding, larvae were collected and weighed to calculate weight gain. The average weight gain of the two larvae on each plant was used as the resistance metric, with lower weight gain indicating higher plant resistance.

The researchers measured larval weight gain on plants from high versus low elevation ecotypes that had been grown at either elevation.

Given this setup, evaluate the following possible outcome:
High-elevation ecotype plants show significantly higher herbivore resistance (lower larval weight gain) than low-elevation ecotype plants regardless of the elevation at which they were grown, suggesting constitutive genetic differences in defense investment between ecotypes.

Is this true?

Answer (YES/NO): YES